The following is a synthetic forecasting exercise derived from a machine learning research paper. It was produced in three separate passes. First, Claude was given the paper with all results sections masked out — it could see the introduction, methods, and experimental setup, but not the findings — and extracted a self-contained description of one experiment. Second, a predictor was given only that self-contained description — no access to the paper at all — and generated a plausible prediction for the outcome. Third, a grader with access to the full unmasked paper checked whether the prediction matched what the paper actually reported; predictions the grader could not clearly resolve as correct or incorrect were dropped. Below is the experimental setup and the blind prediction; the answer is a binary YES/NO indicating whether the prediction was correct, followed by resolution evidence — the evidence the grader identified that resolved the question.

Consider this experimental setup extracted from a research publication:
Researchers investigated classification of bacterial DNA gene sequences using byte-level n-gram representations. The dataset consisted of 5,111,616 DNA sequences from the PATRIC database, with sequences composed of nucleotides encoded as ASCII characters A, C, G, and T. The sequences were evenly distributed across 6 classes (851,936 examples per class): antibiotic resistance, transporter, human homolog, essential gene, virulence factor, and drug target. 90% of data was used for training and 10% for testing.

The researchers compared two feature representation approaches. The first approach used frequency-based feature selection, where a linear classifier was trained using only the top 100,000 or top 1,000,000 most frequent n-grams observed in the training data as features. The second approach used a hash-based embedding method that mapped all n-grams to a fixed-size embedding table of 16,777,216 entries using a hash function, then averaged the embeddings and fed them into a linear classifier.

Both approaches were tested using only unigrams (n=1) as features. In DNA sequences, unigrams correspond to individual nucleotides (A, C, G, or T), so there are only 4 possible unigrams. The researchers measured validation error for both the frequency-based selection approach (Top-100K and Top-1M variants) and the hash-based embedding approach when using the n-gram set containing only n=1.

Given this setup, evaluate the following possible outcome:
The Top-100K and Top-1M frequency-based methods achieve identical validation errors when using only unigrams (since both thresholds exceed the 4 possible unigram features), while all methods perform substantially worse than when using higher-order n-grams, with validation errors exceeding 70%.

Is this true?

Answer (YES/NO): YES